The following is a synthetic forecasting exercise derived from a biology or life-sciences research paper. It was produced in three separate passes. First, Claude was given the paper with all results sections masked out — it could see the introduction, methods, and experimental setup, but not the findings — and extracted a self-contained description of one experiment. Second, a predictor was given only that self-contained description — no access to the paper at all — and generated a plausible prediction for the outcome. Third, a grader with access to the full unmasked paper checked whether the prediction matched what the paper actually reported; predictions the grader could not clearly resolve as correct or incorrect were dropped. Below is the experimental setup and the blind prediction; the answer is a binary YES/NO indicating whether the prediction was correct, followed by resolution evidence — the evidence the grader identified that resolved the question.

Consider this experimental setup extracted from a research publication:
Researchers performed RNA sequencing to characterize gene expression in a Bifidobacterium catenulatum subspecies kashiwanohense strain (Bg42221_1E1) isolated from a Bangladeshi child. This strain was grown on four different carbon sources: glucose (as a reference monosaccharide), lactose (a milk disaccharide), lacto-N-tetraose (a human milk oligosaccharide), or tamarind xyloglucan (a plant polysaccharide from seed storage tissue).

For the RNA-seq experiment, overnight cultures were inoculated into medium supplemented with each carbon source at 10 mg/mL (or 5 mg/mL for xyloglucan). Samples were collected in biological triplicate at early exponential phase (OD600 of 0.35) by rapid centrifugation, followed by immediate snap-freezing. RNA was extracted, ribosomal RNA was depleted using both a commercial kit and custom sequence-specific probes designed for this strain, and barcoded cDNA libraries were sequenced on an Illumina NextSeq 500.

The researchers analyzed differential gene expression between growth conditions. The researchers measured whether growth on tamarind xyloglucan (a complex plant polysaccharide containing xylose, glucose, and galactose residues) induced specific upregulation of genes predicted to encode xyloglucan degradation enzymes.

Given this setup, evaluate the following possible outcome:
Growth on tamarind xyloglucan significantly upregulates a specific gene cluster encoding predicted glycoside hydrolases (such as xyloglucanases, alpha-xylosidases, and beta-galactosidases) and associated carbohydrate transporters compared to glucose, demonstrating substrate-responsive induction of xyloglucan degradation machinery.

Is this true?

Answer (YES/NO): NO